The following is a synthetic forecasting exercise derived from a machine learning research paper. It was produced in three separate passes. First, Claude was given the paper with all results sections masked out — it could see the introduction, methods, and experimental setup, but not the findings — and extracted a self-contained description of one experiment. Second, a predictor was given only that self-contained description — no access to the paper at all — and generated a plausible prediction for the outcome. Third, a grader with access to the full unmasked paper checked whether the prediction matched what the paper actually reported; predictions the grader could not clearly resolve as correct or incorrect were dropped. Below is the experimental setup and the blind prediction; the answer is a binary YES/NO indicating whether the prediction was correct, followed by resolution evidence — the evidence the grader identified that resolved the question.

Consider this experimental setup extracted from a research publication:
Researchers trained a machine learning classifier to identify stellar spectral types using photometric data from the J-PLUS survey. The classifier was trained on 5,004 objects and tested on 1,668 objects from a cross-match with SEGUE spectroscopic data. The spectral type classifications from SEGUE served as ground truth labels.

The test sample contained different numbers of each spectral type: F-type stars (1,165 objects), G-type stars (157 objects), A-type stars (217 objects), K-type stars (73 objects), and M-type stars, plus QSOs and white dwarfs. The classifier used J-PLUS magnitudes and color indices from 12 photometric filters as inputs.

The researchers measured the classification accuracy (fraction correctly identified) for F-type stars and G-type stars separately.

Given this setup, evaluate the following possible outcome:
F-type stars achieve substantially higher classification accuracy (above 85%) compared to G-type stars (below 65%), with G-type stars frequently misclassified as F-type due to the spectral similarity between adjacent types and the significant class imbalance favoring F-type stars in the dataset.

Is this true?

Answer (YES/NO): YES